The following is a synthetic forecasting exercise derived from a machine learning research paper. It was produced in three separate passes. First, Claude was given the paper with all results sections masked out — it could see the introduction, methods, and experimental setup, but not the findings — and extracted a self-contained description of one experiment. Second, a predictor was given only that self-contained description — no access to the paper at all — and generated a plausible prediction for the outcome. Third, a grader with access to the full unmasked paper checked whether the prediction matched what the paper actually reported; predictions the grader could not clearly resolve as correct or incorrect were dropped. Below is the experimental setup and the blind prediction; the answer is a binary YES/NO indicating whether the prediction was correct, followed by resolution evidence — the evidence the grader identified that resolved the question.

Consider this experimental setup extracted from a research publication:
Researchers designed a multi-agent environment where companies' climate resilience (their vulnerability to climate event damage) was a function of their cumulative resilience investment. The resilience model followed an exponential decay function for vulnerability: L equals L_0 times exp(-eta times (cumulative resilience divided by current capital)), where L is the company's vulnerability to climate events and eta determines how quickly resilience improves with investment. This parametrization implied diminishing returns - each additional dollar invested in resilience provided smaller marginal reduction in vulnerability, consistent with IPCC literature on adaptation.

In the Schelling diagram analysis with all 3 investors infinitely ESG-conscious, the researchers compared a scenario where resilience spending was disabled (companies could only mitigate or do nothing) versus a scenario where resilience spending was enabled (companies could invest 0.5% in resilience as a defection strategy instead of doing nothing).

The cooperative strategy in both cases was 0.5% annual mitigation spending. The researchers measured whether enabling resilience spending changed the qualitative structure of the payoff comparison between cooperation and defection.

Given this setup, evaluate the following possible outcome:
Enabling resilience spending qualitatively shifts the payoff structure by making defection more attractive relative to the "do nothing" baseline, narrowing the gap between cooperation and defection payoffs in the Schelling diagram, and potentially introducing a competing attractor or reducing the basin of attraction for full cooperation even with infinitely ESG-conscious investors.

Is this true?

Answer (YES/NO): NO